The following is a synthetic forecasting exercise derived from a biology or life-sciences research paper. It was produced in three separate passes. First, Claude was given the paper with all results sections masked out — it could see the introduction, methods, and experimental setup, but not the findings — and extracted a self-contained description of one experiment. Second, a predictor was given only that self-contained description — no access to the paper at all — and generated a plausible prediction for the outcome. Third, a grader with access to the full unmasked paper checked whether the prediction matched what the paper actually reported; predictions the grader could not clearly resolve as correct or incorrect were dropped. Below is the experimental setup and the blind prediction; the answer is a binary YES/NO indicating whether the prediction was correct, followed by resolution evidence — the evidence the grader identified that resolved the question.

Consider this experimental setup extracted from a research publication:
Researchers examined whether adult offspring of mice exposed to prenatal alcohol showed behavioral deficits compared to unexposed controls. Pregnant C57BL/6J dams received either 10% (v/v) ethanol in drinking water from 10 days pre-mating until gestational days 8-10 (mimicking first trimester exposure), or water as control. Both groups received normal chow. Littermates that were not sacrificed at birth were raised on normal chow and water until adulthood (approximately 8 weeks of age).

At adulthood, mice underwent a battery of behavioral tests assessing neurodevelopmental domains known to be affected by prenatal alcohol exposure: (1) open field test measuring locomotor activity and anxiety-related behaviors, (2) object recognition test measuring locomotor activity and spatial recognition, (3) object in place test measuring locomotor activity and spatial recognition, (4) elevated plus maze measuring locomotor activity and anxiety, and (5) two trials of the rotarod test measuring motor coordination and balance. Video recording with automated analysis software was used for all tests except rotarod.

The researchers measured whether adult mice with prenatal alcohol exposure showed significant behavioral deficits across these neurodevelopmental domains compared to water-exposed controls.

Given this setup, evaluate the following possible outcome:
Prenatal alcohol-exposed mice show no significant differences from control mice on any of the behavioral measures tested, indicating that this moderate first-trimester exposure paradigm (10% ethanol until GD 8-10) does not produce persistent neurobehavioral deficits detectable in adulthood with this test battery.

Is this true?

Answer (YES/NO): YES